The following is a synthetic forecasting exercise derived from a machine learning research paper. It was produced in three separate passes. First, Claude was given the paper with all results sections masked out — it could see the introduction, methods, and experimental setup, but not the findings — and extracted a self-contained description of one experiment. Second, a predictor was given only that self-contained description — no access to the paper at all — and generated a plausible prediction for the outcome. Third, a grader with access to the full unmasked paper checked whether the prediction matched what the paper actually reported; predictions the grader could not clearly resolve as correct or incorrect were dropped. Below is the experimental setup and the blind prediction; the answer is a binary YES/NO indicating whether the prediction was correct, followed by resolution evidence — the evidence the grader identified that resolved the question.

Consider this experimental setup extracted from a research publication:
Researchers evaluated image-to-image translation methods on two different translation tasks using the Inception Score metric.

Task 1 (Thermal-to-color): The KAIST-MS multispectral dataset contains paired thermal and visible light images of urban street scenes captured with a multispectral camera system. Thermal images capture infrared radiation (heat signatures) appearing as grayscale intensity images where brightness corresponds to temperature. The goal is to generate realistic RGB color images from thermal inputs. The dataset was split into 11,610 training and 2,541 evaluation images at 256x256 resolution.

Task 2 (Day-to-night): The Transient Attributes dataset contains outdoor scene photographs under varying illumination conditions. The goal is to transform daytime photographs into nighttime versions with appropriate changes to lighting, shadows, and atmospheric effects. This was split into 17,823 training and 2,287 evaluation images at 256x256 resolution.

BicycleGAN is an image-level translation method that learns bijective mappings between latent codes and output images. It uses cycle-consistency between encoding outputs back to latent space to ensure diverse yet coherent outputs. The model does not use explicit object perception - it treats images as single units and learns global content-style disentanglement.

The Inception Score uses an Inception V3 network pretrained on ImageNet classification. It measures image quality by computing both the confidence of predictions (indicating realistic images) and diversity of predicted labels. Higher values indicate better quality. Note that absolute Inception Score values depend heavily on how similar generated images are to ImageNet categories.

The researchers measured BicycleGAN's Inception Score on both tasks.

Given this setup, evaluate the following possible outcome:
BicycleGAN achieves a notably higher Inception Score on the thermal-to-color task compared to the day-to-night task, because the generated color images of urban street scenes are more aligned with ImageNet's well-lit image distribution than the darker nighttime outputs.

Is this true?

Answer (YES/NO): YES